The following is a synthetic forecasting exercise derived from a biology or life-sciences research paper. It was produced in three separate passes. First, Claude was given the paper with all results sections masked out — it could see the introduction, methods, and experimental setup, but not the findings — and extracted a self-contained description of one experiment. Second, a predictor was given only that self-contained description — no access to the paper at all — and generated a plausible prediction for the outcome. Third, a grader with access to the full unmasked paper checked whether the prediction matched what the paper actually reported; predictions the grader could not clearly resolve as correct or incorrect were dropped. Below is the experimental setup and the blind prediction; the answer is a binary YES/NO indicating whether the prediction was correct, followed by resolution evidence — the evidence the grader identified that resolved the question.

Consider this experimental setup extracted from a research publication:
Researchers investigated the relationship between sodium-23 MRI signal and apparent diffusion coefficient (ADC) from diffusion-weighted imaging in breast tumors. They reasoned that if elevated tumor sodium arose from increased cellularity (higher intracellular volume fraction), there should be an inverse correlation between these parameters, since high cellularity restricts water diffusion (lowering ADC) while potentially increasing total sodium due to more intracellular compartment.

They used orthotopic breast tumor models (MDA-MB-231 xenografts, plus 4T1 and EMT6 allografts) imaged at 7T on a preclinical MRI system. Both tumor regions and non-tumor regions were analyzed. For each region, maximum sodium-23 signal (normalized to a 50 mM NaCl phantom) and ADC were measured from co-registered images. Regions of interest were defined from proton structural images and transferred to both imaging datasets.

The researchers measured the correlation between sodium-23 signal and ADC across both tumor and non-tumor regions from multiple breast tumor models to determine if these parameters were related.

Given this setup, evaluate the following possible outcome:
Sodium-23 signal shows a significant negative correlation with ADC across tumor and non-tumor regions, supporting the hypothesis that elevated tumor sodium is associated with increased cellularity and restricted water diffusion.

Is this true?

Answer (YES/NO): YES